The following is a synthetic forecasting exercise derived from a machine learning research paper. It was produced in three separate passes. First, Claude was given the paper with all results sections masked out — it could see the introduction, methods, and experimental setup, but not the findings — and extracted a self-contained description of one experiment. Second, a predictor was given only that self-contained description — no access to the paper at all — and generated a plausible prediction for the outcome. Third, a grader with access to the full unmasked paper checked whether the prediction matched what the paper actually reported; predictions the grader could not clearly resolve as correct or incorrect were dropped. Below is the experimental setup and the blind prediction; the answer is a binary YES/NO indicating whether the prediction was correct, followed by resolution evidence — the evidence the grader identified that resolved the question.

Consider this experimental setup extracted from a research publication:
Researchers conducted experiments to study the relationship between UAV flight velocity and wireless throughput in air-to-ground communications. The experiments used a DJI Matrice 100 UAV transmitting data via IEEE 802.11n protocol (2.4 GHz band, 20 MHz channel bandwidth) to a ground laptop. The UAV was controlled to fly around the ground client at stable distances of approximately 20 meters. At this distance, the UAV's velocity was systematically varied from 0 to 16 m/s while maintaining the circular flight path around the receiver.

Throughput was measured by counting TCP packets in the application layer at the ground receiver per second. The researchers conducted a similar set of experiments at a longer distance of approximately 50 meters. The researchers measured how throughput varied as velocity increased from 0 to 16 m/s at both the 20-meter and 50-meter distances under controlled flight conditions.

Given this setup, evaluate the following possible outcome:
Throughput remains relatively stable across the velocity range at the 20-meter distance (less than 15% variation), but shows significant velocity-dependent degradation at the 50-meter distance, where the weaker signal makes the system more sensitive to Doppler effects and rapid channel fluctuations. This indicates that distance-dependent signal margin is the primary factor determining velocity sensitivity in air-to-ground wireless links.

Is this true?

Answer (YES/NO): NO